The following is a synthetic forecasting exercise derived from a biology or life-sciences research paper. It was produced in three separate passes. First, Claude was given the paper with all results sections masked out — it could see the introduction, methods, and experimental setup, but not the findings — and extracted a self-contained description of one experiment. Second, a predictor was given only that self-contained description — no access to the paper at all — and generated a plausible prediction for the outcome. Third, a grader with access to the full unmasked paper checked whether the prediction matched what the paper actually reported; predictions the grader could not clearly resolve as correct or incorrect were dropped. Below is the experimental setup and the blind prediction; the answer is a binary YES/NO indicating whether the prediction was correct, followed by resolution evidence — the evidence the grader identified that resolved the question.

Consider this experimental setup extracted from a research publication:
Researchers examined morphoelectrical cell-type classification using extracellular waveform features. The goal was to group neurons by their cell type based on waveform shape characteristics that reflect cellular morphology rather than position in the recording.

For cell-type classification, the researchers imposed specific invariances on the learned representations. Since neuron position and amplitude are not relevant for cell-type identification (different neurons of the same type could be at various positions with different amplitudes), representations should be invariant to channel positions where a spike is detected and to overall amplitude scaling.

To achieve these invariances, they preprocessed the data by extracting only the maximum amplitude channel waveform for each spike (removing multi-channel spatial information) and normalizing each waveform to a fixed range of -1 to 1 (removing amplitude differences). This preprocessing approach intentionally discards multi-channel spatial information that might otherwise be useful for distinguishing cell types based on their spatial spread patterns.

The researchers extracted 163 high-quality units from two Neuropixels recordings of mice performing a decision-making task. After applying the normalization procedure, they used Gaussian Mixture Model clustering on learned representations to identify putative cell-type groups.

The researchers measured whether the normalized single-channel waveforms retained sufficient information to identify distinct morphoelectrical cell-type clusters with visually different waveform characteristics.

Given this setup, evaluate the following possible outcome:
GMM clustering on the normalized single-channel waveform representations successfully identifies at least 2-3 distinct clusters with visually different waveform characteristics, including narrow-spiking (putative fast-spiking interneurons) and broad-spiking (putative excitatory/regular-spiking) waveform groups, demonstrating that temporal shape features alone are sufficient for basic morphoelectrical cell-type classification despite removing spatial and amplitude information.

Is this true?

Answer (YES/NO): YES